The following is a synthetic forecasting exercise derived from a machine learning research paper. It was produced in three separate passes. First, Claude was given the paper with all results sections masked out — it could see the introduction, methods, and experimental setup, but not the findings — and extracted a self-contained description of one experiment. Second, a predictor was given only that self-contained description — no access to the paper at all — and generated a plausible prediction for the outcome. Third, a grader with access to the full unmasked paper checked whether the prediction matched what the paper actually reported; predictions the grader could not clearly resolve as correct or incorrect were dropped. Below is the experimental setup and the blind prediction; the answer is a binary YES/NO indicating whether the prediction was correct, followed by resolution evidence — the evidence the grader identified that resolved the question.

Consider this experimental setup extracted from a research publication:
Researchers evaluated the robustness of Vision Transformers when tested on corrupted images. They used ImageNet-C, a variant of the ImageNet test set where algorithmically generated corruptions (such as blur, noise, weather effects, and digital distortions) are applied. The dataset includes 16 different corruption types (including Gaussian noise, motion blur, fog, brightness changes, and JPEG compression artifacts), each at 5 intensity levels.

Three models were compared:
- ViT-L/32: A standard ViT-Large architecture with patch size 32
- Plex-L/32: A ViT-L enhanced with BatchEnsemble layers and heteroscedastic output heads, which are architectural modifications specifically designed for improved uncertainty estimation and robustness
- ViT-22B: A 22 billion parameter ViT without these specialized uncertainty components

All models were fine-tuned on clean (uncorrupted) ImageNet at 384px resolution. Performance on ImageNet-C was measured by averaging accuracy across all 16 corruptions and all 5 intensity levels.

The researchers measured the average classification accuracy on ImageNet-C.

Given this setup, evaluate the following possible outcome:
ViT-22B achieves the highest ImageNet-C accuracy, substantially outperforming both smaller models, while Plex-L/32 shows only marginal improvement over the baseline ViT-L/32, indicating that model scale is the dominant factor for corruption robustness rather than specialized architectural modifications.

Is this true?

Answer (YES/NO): YES